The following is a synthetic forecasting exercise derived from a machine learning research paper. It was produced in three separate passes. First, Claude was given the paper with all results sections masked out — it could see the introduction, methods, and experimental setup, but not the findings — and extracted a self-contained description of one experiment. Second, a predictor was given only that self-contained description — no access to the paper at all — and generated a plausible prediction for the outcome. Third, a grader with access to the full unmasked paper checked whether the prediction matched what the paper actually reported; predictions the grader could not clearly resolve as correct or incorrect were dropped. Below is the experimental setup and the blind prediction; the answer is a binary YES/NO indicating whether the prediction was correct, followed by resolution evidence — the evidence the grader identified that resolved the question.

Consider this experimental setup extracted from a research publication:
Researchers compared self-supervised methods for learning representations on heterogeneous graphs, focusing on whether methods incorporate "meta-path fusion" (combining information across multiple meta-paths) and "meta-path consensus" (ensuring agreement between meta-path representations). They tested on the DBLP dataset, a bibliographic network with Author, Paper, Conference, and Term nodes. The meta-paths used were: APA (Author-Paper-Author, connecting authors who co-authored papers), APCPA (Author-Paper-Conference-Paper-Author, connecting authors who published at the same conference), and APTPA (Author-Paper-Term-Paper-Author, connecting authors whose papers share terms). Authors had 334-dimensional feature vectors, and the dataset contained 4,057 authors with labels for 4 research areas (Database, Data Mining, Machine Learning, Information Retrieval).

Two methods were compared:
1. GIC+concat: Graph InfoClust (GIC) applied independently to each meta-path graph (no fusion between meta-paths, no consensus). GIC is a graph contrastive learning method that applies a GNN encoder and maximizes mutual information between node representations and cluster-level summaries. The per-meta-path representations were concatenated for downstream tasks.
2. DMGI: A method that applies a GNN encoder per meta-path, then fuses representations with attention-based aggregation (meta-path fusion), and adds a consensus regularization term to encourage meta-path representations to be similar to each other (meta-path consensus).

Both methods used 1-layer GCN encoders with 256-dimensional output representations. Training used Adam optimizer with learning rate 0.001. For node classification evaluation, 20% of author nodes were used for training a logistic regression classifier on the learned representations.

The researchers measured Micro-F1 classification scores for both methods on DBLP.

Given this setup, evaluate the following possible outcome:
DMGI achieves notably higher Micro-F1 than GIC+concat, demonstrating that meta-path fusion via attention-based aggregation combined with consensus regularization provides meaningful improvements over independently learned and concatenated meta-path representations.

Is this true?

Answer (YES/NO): NO